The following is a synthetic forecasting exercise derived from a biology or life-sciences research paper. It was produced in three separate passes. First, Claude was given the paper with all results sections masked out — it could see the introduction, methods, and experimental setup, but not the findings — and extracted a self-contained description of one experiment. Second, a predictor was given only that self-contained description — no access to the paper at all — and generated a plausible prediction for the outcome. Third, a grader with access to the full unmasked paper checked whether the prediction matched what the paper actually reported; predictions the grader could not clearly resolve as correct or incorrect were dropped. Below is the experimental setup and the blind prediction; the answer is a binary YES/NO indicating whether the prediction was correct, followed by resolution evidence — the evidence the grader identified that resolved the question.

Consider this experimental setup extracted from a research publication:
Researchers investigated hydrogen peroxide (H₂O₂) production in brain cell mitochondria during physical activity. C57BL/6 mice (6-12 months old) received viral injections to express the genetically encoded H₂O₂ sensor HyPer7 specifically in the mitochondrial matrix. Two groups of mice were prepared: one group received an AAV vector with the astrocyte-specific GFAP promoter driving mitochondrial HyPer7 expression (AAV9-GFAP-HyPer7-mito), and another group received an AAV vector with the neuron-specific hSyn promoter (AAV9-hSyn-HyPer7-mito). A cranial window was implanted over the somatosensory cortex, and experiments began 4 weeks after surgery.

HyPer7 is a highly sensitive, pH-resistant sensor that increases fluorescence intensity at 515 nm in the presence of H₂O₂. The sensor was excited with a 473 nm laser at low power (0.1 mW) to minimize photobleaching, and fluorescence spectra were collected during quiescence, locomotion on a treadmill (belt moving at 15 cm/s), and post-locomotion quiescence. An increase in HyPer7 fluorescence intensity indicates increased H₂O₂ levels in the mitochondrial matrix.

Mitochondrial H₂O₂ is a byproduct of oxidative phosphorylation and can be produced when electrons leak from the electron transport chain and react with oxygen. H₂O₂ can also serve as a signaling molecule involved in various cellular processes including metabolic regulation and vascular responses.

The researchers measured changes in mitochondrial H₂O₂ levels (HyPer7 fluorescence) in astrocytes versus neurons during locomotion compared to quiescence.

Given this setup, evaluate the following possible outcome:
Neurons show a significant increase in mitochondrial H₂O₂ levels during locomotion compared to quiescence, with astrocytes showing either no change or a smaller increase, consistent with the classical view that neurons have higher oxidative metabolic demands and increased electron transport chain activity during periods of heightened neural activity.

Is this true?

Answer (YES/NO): NO